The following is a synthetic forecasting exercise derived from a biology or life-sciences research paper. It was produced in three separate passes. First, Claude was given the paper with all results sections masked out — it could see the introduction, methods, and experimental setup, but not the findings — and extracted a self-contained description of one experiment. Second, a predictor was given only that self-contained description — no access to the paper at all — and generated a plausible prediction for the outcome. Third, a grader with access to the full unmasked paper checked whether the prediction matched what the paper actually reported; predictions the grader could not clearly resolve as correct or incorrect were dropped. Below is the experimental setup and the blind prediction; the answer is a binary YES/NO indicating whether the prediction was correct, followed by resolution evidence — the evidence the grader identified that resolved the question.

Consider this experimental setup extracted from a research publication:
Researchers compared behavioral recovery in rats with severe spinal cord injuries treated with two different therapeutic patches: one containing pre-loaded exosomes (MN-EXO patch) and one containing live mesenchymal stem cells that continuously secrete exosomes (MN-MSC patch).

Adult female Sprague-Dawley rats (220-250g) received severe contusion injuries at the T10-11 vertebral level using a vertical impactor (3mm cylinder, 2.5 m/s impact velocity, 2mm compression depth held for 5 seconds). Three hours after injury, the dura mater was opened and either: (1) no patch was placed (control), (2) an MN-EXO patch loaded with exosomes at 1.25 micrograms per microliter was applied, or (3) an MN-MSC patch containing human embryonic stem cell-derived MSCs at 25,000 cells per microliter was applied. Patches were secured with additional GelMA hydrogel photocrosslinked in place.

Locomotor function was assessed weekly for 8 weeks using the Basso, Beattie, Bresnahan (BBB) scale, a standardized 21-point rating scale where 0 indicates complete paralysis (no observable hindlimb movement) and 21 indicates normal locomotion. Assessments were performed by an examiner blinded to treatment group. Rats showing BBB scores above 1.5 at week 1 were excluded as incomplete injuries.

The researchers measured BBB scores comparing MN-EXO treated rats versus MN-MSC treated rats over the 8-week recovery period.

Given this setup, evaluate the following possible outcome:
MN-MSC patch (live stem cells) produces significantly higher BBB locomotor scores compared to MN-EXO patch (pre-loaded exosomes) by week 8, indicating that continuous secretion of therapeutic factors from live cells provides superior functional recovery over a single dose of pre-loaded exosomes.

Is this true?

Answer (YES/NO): YES